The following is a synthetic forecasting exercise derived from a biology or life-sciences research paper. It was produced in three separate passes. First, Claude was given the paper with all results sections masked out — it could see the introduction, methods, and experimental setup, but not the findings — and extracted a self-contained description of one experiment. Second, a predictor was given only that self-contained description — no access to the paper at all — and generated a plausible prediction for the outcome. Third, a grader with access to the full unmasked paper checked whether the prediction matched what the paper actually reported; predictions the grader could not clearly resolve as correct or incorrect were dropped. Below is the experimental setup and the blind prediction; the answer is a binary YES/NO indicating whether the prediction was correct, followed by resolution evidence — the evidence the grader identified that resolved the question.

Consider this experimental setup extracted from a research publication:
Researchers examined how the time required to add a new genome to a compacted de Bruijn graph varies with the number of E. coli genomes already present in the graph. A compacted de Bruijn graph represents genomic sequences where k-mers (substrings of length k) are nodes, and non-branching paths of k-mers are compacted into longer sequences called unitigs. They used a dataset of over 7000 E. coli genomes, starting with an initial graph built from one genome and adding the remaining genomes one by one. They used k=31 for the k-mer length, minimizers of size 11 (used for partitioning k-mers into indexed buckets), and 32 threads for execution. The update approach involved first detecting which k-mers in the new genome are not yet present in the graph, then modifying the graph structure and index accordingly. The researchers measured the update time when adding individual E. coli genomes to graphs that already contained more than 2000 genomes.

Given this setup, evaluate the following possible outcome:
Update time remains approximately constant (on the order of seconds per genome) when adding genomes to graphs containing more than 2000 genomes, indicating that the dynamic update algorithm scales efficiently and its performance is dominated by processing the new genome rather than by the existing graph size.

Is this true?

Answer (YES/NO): NO